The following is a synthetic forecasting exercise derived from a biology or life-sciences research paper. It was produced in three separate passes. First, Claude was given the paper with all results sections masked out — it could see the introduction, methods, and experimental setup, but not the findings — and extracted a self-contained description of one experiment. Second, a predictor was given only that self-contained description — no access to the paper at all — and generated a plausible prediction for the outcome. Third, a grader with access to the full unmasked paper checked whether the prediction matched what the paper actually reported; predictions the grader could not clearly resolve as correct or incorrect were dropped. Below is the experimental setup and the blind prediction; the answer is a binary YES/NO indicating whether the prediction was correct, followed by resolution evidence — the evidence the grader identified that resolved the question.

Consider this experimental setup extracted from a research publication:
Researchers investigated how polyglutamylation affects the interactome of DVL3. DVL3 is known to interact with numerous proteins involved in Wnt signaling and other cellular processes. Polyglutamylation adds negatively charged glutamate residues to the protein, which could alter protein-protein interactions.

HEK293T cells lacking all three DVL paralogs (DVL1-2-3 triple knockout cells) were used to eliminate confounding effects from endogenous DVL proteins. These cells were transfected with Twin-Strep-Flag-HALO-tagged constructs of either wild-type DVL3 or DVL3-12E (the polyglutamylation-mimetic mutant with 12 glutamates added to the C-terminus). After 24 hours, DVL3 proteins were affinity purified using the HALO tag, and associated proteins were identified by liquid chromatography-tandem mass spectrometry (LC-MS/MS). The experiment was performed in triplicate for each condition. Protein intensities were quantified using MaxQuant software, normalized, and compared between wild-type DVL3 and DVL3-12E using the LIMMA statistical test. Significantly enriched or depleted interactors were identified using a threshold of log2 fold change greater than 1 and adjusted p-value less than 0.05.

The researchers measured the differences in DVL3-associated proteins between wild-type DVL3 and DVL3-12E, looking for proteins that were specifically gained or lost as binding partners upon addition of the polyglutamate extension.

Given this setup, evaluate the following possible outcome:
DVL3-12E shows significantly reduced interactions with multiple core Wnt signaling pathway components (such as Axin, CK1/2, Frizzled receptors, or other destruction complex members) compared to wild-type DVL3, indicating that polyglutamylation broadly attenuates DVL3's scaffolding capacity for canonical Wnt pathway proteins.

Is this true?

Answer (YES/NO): NO